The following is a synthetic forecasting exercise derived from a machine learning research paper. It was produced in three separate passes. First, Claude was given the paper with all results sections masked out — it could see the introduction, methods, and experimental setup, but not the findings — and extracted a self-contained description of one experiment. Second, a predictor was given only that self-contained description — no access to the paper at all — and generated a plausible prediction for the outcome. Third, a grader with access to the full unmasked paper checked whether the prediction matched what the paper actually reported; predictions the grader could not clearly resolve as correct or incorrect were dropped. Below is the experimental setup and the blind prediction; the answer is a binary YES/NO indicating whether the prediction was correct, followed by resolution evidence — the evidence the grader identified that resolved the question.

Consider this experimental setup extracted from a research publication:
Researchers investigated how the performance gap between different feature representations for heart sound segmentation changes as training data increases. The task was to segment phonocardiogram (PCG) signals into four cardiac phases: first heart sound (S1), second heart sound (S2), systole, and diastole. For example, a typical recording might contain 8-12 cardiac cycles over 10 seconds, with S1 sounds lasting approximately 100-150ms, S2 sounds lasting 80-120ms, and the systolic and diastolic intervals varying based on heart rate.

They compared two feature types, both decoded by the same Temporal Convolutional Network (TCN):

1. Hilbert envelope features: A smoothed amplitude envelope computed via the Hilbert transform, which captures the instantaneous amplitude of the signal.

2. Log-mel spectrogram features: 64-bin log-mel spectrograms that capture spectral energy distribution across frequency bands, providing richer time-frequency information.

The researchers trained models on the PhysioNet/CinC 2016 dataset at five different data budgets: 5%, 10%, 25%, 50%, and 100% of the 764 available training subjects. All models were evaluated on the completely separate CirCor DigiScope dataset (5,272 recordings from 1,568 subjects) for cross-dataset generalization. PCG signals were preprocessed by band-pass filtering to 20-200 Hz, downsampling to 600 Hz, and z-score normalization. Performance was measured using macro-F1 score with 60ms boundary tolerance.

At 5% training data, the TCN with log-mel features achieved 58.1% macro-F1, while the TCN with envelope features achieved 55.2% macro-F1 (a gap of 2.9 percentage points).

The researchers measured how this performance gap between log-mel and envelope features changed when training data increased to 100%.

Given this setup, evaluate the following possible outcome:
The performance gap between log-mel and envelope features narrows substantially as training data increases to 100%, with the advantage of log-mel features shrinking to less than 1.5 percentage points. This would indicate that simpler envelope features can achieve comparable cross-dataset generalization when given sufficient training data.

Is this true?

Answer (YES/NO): NO